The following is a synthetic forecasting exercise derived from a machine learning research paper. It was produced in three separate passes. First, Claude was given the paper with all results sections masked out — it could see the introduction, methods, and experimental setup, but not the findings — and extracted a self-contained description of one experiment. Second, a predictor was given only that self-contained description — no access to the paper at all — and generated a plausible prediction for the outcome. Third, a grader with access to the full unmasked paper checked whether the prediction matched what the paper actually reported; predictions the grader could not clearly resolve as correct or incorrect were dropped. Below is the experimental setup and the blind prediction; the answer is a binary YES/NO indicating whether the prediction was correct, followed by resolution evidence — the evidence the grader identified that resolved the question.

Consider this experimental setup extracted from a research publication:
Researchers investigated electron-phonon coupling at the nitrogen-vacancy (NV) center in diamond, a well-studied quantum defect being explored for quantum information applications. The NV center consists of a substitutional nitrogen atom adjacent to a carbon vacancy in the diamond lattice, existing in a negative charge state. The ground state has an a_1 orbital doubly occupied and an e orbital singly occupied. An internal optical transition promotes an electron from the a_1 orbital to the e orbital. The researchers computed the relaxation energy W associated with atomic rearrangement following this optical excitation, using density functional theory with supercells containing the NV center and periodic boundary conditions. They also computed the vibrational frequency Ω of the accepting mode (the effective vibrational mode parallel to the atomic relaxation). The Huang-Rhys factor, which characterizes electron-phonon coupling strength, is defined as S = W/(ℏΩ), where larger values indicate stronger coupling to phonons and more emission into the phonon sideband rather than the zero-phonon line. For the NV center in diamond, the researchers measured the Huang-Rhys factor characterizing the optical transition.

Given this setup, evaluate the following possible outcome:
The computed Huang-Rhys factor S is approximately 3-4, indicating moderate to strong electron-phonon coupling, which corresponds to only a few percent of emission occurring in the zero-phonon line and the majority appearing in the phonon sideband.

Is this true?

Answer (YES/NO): YES